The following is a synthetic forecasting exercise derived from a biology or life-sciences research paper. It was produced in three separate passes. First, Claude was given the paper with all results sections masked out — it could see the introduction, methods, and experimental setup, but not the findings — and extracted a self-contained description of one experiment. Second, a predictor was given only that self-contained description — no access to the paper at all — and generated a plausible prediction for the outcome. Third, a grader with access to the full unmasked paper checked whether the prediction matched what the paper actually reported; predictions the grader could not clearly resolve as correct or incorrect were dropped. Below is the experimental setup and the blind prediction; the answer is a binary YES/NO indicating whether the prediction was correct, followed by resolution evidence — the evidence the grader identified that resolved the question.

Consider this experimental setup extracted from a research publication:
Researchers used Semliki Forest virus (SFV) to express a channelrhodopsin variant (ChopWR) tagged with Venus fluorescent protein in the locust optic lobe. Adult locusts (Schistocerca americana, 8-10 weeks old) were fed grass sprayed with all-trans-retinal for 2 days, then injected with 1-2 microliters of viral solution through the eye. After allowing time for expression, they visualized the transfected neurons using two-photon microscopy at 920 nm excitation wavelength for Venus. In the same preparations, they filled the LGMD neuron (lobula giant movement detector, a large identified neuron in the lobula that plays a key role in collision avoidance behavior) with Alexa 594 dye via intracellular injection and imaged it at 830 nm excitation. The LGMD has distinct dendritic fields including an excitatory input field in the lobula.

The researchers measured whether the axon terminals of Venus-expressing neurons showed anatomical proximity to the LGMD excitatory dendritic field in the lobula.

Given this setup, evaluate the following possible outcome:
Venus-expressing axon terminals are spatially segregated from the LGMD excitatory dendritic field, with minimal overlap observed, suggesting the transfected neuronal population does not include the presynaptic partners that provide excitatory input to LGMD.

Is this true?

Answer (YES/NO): NO